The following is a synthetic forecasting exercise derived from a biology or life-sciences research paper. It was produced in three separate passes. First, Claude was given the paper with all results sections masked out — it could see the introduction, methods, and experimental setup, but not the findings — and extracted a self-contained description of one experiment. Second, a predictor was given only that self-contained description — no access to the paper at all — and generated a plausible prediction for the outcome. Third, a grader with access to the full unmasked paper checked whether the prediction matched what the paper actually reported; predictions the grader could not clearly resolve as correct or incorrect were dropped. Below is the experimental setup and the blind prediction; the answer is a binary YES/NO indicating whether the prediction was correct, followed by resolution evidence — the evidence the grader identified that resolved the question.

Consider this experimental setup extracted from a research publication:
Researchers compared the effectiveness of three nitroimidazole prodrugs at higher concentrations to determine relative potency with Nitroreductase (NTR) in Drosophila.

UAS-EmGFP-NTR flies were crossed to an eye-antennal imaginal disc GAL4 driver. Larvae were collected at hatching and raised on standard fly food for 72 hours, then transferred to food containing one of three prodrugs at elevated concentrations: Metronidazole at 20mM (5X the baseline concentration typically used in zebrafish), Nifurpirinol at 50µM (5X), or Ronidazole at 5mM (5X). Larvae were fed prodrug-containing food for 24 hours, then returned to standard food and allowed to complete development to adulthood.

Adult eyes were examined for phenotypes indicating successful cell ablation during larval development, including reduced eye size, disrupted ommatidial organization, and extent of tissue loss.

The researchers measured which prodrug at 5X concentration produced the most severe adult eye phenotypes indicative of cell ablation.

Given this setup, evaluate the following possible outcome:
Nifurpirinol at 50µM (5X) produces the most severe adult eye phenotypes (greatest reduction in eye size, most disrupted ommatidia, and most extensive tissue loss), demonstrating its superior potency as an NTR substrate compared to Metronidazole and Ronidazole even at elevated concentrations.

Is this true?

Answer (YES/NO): NO